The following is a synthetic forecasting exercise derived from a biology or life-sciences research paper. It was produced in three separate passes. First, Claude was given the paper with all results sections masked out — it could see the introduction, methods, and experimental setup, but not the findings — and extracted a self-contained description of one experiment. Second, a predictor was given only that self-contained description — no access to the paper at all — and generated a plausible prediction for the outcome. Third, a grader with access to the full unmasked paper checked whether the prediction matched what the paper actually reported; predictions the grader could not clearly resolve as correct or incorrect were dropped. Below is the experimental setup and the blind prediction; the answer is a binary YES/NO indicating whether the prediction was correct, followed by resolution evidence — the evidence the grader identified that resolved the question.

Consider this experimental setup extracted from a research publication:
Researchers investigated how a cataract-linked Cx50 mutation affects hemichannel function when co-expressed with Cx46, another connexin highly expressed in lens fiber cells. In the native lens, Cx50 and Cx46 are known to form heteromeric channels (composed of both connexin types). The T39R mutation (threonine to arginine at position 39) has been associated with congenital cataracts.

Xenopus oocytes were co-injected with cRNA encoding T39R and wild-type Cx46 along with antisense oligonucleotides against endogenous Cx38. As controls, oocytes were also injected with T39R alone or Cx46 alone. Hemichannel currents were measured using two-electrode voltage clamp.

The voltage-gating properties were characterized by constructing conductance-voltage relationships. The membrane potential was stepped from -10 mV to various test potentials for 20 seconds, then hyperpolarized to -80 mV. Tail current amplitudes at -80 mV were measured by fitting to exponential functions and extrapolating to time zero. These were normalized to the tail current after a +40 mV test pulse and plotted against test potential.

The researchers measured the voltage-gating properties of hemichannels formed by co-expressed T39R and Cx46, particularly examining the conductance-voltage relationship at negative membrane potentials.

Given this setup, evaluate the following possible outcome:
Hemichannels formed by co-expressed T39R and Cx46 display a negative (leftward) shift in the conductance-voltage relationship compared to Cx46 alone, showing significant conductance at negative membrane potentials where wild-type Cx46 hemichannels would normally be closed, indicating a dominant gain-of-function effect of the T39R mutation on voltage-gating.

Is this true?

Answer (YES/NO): YES